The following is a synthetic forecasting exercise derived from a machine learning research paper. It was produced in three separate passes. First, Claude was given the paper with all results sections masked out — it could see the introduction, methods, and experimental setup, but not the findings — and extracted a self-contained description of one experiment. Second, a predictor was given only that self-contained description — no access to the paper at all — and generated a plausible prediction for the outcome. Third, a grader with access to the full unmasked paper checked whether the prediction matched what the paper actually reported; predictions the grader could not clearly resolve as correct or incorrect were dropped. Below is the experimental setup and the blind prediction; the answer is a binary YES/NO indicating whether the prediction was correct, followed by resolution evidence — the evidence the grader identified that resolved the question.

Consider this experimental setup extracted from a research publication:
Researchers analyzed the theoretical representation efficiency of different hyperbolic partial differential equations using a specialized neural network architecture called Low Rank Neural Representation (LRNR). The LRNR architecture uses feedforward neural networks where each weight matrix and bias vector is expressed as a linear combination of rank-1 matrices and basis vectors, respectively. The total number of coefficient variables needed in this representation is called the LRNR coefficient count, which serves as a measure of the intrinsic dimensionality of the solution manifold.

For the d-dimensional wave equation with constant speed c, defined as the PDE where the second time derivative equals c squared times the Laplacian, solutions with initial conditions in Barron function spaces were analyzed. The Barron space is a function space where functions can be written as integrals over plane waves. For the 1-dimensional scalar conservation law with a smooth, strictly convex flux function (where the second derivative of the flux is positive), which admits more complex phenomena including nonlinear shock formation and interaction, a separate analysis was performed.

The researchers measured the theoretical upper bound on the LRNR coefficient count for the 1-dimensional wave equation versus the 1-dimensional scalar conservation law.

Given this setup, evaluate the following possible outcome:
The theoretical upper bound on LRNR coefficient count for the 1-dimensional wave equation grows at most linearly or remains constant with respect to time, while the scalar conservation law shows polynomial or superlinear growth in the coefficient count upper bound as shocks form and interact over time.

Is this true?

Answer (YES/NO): NO